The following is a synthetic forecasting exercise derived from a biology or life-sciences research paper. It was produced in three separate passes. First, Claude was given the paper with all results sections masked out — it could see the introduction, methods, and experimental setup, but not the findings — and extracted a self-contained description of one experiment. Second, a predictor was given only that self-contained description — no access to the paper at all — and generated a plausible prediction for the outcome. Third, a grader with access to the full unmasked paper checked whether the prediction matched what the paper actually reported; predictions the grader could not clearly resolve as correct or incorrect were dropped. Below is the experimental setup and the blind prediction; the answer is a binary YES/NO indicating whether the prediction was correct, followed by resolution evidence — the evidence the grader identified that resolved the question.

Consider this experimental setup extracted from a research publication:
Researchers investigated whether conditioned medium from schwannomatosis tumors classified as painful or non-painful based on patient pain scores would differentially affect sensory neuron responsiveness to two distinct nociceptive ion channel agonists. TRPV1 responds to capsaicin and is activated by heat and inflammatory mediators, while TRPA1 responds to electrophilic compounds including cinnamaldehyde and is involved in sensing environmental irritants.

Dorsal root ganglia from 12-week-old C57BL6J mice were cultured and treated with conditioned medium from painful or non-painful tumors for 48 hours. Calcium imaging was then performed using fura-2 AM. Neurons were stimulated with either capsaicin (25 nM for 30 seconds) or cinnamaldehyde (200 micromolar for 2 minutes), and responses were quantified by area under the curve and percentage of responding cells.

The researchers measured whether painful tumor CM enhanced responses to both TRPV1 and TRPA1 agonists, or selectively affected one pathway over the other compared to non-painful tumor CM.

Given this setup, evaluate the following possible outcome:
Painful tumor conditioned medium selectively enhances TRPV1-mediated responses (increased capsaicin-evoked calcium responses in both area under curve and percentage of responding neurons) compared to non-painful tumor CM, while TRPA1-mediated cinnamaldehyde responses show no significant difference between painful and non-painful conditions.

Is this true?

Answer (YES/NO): NO